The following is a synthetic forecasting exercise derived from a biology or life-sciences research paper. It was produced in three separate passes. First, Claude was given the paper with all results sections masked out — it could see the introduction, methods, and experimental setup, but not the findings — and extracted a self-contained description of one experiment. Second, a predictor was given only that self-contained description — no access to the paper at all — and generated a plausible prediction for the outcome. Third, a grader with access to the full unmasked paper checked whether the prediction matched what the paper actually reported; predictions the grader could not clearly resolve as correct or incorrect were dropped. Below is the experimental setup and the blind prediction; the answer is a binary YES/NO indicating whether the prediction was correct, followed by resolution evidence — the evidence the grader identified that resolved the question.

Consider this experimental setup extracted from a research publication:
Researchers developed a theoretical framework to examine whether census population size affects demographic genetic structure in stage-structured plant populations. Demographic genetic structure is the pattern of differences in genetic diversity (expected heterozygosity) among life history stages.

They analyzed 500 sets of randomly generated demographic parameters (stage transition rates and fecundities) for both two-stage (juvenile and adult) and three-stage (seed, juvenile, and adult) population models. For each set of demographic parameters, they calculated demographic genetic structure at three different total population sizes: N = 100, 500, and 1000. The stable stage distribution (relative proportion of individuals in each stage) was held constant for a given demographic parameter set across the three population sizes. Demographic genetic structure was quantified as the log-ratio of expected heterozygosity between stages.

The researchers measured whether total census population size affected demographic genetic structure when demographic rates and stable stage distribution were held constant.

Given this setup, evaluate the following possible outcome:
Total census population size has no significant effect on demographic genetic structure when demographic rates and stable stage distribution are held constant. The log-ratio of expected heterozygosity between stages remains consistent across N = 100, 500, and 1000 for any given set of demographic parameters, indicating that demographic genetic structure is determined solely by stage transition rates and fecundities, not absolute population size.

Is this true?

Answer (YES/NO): NO